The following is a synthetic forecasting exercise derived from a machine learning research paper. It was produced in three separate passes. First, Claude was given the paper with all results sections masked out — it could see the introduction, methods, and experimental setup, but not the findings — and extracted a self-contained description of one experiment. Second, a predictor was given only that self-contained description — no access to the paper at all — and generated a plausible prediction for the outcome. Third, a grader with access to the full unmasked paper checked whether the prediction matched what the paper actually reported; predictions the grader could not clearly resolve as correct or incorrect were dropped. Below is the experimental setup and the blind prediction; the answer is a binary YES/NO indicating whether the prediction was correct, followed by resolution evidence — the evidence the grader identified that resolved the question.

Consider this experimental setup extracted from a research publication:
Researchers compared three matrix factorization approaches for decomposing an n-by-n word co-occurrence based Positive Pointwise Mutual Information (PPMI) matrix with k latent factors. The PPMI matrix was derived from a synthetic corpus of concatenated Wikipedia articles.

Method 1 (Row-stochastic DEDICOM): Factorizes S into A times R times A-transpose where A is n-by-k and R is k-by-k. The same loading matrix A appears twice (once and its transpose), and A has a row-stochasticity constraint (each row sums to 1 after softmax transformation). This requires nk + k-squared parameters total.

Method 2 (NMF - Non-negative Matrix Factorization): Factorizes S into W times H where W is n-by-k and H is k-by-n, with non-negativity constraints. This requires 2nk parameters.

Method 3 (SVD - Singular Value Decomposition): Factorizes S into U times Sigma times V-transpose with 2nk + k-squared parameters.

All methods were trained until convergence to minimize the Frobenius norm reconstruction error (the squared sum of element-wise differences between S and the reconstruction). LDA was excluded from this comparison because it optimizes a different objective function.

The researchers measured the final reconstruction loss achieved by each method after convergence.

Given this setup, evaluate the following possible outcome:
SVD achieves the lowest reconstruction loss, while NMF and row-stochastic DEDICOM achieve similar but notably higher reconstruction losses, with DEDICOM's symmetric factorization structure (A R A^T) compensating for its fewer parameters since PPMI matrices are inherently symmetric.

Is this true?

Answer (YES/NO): NO